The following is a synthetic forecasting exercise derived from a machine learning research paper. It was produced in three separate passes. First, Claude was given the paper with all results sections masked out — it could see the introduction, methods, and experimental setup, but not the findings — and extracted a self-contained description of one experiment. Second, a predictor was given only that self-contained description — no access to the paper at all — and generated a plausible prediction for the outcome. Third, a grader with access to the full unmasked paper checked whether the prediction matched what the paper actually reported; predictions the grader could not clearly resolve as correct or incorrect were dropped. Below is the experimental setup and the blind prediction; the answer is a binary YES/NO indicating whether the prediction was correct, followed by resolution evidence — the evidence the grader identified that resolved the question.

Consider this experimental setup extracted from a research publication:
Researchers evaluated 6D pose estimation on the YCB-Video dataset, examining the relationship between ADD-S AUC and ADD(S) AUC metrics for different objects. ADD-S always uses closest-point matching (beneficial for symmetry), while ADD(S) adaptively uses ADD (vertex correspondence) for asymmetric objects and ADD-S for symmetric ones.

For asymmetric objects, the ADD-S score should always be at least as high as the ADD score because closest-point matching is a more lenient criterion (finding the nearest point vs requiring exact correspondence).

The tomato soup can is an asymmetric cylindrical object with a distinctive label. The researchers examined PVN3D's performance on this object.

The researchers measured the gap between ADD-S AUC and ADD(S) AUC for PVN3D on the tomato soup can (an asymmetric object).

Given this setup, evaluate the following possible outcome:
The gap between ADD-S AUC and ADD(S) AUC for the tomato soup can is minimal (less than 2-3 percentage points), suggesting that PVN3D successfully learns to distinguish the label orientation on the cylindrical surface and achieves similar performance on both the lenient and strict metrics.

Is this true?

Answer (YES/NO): NO